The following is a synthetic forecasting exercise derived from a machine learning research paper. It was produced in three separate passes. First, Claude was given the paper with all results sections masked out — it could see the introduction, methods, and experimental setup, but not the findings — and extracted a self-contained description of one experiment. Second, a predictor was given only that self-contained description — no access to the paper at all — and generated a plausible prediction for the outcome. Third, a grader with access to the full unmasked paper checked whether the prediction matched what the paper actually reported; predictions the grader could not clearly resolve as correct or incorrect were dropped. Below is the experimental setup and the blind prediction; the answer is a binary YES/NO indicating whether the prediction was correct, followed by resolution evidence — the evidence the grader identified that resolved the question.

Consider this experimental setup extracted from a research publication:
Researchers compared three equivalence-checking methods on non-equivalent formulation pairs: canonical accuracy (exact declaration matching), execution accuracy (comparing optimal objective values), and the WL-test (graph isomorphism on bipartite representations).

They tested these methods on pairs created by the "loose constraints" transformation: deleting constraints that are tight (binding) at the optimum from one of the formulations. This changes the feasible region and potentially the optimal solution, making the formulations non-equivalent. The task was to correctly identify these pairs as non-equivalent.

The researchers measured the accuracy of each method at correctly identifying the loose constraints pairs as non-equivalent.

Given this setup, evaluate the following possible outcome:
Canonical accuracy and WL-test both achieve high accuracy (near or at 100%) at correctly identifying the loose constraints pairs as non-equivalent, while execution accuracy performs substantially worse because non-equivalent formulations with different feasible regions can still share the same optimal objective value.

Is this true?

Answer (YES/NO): NO